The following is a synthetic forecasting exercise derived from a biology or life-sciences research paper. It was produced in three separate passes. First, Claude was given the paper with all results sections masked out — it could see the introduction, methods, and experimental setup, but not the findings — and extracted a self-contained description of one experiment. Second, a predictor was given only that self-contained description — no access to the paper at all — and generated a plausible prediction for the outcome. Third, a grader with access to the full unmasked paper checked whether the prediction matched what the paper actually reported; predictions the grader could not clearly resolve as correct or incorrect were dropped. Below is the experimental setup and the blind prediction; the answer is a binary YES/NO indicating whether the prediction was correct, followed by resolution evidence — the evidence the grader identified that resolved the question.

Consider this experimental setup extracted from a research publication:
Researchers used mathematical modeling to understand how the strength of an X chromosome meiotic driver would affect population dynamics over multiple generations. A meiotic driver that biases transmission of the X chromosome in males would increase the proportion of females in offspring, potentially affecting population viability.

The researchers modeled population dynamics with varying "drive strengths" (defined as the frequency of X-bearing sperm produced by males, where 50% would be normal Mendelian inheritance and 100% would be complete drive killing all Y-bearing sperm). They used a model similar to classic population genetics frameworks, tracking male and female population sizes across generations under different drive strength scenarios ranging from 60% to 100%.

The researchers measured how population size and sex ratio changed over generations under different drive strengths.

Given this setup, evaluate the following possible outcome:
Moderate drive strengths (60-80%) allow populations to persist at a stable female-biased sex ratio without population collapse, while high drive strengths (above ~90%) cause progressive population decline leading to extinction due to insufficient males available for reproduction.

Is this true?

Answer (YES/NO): NO